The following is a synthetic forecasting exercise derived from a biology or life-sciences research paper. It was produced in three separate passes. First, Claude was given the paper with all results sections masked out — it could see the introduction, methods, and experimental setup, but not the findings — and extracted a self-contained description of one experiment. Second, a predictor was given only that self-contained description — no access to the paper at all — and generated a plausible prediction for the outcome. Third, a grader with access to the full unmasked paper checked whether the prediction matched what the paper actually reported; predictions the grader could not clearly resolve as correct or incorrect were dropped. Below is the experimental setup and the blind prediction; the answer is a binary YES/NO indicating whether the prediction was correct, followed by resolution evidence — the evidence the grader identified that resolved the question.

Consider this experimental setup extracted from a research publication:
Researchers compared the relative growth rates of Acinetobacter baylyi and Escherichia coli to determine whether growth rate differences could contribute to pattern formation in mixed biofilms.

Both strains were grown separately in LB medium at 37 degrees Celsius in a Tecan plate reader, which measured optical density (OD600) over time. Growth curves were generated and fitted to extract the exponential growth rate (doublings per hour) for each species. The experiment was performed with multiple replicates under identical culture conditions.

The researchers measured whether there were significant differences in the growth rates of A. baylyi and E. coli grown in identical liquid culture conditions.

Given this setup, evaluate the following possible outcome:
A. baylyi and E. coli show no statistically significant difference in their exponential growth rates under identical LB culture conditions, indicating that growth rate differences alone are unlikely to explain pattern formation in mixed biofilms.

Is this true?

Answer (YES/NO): NO